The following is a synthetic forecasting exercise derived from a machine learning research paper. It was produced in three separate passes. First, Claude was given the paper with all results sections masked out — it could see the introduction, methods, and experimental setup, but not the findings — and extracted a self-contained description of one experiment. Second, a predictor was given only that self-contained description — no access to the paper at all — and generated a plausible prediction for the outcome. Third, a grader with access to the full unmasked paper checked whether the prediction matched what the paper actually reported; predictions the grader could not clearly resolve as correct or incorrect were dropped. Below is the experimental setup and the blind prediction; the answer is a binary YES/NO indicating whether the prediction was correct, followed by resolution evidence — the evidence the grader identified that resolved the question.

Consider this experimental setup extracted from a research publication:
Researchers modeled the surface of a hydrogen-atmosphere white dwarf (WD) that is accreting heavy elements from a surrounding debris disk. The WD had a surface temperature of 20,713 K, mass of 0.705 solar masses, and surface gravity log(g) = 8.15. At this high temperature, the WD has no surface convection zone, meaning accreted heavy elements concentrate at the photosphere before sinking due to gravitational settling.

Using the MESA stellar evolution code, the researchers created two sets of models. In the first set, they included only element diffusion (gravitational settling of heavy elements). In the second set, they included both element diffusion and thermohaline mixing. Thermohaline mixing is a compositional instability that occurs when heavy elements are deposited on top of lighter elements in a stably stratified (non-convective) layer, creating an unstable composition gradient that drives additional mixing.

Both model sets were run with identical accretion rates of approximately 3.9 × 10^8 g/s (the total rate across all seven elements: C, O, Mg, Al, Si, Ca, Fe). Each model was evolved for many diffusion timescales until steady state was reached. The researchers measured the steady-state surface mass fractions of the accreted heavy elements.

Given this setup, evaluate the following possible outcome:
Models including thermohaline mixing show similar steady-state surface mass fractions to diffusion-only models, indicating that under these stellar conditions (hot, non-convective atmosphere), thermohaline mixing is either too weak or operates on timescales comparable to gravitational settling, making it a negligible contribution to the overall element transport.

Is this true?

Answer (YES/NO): NO